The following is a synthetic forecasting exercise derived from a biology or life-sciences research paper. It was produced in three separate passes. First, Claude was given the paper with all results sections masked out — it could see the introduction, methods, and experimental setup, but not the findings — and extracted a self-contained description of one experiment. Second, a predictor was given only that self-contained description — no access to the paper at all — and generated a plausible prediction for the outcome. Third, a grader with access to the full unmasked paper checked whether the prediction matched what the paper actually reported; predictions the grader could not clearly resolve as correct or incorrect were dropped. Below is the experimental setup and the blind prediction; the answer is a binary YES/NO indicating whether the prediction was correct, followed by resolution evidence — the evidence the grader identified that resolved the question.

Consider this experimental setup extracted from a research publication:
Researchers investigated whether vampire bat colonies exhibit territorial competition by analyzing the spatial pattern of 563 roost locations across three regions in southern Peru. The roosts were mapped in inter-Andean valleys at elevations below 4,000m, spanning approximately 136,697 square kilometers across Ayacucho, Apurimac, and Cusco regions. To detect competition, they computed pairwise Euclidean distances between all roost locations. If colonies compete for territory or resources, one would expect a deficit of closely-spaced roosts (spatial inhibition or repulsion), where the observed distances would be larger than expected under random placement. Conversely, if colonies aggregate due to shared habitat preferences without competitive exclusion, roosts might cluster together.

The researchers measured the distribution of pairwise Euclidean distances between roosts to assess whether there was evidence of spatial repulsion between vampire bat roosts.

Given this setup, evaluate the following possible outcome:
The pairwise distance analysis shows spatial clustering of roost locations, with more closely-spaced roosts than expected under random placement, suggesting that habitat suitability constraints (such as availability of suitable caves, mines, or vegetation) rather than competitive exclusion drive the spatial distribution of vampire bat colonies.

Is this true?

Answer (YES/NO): NO